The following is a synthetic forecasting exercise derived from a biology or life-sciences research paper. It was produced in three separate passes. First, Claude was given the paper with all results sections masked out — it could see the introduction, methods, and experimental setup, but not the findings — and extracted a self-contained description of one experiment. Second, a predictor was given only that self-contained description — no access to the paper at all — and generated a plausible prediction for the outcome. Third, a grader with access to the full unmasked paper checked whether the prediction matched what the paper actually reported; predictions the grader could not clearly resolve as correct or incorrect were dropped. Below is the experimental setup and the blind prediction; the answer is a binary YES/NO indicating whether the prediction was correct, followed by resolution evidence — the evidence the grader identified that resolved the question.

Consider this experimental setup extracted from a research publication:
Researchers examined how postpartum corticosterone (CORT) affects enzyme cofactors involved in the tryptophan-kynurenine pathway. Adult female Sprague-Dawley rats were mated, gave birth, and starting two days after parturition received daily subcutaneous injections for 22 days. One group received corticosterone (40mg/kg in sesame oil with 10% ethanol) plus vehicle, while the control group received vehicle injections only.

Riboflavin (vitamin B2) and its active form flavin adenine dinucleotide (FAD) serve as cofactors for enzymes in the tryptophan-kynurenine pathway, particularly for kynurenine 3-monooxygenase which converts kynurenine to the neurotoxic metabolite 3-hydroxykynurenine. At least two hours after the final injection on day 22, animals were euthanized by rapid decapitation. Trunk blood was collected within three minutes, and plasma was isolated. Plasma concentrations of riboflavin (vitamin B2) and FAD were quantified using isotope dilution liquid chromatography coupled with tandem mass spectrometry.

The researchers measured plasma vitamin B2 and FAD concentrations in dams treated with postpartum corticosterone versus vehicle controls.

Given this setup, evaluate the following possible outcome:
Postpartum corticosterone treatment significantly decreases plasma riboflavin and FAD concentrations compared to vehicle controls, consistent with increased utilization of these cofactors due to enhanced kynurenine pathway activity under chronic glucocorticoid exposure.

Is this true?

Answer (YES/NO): NO